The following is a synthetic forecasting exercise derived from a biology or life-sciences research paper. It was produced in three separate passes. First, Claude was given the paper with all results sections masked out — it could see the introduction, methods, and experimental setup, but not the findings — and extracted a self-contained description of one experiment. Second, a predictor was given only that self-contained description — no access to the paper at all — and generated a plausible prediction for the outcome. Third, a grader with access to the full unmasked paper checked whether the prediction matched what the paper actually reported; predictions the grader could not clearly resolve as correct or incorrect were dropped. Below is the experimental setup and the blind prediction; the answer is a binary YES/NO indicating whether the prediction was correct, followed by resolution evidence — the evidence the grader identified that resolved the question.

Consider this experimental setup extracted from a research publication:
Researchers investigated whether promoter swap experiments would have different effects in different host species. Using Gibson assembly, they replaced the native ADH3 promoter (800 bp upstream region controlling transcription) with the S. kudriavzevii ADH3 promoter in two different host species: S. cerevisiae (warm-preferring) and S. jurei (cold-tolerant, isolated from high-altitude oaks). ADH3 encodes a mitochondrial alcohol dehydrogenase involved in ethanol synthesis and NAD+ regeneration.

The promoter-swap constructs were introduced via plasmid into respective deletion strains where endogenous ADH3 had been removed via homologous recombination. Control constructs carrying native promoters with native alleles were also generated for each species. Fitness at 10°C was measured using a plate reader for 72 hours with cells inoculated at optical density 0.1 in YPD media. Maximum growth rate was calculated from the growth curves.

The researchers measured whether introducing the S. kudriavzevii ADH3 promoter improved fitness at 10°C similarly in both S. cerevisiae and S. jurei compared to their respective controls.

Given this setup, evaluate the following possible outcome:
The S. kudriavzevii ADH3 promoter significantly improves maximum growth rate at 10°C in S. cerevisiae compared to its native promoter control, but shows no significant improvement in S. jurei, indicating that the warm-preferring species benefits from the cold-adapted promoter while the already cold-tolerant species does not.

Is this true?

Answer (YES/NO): NO